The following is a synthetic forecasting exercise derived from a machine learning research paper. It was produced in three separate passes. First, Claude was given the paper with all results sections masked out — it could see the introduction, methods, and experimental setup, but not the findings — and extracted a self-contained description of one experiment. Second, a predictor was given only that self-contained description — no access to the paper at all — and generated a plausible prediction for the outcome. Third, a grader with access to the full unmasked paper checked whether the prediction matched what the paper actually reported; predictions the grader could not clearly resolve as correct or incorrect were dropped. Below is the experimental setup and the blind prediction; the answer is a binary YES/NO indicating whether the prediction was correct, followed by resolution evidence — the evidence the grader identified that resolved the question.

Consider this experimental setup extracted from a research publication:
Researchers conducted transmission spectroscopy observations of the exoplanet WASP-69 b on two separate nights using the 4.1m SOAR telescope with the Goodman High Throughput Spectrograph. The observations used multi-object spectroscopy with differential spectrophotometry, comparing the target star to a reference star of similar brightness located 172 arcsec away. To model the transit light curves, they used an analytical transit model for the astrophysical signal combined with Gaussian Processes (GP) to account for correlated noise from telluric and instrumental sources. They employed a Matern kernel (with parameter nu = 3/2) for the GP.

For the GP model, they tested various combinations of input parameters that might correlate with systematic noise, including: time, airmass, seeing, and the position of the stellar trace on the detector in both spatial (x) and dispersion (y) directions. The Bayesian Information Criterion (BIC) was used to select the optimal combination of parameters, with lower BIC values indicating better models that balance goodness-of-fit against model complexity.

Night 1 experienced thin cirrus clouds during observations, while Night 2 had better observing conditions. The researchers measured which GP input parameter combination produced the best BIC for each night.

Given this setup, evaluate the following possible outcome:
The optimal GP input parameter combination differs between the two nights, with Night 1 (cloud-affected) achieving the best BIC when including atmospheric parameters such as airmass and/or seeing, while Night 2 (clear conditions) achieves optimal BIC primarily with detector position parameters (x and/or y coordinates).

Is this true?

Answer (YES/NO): NO